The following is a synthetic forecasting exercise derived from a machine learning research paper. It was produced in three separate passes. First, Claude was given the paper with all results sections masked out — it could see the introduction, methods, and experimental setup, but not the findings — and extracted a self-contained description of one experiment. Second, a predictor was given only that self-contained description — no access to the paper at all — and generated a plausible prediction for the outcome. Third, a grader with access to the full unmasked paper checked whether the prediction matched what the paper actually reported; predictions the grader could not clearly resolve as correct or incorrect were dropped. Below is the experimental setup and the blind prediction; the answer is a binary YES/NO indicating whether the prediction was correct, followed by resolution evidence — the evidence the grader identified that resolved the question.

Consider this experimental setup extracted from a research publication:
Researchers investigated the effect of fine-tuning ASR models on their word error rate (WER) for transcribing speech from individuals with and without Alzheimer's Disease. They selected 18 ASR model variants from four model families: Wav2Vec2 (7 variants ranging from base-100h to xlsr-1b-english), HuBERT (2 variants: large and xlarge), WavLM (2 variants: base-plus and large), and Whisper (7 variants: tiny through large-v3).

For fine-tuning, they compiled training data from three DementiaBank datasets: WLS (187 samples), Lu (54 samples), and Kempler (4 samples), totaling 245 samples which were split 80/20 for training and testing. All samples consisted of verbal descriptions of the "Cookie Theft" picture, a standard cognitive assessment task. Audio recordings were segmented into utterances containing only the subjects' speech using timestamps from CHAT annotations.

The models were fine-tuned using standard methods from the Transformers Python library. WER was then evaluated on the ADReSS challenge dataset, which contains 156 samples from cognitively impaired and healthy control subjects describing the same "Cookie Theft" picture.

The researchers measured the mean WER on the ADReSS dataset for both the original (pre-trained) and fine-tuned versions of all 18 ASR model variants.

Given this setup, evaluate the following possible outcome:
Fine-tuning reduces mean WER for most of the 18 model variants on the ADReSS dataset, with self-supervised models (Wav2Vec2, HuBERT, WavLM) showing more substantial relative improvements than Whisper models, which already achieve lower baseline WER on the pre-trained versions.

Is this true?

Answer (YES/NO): NO